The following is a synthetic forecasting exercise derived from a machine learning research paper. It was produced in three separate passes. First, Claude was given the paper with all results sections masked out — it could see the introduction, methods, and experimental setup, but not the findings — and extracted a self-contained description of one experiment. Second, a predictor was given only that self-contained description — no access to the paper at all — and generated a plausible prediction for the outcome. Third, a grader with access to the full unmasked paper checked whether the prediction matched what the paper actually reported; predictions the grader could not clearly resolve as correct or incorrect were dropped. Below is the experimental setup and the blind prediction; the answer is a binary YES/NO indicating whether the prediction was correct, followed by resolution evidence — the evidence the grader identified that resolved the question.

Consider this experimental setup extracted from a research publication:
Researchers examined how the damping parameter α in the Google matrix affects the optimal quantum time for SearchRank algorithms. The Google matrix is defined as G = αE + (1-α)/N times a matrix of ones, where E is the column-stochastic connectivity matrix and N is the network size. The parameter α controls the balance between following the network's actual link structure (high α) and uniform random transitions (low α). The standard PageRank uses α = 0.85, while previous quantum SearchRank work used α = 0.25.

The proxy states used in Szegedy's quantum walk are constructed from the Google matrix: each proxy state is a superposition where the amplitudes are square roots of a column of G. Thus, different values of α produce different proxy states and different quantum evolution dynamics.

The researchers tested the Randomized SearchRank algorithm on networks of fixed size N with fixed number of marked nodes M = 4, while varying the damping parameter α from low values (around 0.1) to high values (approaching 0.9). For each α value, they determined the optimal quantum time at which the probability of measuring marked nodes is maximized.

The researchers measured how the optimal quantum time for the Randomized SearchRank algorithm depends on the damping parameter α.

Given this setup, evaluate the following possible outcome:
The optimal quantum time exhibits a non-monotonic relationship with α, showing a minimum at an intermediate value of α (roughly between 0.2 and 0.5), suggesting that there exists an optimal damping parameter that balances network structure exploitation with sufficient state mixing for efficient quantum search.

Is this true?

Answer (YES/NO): NO